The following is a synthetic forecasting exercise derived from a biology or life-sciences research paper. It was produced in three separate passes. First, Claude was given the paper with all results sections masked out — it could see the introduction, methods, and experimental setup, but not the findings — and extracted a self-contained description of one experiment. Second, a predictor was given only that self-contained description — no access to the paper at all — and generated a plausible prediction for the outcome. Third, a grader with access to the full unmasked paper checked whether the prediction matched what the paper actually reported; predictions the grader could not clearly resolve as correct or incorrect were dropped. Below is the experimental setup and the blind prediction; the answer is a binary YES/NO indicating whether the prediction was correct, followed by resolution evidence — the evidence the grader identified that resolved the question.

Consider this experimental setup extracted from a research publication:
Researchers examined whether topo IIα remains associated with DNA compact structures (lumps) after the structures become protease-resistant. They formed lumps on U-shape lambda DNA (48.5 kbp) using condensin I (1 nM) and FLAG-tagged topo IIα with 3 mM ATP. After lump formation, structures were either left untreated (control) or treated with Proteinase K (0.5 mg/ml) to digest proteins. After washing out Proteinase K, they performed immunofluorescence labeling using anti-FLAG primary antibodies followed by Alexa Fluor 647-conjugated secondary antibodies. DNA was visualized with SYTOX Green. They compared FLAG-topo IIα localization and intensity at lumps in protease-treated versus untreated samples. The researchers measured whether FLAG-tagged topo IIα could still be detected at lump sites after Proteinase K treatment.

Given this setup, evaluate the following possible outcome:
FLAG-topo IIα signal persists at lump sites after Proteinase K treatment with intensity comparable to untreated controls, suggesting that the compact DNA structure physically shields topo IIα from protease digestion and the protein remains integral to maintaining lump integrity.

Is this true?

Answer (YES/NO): NO